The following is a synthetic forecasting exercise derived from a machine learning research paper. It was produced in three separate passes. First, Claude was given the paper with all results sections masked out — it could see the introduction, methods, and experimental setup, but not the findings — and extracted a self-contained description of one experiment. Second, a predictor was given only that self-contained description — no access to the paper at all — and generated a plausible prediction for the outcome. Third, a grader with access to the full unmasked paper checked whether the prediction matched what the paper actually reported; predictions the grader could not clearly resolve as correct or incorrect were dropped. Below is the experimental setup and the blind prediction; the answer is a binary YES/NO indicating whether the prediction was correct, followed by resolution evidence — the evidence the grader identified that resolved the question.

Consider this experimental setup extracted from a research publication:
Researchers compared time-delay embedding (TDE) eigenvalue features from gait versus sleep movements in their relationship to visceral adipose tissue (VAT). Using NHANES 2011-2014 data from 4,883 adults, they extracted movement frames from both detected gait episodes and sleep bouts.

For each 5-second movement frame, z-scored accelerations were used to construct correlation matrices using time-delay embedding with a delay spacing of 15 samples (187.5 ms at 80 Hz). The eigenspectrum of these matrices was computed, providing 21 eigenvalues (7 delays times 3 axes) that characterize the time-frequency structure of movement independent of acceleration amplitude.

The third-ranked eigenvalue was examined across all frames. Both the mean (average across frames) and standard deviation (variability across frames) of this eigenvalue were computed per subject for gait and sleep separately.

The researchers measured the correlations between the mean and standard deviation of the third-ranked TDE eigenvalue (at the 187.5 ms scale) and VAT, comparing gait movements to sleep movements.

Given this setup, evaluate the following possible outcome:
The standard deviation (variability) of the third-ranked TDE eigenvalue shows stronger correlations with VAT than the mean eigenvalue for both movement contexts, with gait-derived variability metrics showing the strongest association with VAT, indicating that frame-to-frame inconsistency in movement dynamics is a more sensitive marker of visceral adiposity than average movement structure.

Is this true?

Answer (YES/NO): NO